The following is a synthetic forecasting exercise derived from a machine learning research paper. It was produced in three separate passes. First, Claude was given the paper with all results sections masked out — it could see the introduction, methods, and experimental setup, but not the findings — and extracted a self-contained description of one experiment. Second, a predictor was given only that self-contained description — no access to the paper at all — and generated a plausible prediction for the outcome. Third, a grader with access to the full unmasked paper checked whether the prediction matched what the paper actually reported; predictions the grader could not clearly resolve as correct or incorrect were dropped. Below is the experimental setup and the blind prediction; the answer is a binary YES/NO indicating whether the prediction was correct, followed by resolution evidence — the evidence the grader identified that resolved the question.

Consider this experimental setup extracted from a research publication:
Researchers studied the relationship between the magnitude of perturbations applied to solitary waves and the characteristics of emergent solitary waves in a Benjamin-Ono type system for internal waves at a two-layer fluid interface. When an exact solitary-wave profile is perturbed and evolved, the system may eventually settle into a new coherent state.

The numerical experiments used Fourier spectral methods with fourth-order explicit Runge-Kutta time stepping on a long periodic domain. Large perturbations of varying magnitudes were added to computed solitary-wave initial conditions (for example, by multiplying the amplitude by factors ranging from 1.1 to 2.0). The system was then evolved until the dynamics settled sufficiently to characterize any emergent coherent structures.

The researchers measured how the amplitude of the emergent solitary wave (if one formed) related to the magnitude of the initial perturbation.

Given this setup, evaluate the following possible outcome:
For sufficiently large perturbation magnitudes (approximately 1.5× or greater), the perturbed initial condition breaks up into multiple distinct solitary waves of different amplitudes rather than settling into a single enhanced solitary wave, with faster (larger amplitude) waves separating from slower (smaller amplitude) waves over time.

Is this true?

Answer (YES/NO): NO